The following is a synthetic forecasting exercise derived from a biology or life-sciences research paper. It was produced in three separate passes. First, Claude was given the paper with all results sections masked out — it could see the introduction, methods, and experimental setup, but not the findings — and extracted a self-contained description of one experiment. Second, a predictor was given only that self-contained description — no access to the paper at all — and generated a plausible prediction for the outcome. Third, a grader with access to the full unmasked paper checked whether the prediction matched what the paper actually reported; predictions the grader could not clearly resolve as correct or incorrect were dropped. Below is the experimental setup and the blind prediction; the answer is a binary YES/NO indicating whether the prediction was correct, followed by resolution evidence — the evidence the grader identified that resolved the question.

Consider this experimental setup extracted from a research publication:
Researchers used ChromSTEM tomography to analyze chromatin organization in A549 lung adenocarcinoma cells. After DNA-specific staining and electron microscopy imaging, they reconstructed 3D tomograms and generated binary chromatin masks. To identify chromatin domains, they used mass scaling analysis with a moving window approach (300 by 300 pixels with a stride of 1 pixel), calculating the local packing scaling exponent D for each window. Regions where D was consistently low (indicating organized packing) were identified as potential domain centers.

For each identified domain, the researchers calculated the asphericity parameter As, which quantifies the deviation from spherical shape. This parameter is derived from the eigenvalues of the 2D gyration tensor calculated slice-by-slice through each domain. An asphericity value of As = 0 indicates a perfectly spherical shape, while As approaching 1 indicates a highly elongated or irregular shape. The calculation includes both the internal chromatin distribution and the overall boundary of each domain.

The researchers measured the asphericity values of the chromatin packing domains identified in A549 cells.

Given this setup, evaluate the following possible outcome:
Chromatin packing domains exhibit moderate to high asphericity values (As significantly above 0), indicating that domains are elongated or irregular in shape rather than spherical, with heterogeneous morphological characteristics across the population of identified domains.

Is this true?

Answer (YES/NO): YES